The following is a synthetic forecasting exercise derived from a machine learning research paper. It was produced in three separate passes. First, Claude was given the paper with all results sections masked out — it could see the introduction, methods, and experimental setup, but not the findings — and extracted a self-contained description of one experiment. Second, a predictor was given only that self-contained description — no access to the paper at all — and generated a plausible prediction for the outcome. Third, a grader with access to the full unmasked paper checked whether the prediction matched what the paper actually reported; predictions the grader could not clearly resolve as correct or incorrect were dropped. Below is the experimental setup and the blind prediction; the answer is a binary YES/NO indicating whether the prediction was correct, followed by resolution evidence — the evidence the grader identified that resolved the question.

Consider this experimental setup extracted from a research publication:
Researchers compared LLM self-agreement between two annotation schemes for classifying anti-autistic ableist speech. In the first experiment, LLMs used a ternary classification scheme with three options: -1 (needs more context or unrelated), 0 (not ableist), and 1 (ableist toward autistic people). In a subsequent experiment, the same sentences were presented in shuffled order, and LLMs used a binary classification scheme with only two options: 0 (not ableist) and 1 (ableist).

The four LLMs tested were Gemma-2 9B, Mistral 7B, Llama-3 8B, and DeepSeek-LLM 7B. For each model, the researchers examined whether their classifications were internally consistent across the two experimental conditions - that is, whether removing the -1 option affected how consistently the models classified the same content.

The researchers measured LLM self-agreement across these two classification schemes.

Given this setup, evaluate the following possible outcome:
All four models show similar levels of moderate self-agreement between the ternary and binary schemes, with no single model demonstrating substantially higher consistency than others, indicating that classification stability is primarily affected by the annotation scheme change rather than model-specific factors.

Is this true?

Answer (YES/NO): NO